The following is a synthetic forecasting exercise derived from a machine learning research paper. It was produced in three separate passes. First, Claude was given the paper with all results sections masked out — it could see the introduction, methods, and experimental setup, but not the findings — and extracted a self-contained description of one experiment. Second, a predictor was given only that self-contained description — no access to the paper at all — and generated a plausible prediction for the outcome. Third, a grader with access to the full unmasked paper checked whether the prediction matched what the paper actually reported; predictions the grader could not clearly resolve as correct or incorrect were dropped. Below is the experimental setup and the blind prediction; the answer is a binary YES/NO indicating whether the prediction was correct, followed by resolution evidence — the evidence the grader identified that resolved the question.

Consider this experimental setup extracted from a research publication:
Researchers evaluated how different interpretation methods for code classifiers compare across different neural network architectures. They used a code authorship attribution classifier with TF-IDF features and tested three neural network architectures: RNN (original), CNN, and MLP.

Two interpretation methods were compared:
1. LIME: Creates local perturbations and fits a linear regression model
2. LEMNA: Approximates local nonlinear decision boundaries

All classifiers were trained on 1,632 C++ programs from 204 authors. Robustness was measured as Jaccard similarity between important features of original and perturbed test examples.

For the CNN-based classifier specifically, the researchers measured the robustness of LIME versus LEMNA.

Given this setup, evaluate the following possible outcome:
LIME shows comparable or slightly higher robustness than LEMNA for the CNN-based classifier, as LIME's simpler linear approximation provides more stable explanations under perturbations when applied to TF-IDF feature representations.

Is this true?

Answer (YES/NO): NO